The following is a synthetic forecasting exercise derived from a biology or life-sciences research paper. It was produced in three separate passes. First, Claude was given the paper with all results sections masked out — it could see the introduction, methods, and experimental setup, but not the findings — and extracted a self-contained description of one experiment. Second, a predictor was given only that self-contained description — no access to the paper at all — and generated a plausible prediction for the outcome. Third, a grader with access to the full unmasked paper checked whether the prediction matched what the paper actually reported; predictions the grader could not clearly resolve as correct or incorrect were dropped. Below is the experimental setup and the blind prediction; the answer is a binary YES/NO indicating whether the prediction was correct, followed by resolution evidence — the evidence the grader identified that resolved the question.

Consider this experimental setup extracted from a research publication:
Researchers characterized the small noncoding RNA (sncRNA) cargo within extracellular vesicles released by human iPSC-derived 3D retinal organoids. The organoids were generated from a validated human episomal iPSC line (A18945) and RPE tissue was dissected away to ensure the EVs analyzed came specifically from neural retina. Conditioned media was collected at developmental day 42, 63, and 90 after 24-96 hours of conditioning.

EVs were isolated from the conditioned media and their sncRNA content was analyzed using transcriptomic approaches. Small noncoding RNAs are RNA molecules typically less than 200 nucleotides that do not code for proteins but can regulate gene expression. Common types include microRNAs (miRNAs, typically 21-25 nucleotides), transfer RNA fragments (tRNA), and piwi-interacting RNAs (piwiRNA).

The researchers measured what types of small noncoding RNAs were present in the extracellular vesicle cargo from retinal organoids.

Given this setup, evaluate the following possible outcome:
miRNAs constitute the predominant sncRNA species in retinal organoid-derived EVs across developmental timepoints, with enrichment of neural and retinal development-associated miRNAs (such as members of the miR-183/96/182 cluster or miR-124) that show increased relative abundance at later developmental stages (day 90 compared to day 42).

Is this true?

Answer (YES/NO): NO